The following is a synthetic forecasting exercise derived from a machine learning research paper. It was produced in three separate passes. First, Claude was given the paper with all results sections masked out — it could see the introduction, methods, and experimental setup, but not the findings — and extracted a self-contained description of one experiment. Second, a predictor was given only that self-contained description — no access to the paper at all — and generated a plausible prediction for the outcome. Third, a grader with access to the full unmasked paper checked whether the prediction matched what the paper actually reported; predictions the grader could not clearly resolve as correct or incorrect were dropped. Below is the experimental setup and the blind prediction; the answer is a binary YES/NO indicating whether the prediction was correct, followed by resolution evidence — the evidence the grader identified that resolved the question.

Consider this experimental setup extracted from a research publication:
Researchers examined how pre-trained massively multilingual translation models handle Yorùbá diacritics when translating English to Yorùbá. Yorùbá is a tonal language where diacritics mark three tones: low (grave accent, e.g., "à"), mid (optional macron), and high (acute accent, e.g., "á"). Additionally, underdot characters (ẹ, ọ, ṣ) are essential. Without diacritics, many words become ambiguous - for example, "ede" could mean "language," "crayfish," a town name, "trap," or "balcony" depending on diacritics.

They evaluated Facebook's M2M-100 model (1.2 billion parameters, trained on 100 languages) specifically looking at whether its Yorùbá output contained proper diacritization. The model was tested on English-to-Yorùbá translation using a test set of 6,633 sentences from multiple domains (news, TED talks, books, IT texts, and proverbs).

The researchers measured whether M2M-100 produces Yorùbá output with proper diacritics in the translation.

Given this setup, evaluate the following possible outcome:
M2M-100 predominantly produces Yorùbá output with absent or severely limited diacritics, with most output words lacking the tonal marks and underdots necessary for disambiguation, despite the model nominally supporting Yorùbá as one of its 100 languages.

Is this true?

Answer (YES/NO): YES